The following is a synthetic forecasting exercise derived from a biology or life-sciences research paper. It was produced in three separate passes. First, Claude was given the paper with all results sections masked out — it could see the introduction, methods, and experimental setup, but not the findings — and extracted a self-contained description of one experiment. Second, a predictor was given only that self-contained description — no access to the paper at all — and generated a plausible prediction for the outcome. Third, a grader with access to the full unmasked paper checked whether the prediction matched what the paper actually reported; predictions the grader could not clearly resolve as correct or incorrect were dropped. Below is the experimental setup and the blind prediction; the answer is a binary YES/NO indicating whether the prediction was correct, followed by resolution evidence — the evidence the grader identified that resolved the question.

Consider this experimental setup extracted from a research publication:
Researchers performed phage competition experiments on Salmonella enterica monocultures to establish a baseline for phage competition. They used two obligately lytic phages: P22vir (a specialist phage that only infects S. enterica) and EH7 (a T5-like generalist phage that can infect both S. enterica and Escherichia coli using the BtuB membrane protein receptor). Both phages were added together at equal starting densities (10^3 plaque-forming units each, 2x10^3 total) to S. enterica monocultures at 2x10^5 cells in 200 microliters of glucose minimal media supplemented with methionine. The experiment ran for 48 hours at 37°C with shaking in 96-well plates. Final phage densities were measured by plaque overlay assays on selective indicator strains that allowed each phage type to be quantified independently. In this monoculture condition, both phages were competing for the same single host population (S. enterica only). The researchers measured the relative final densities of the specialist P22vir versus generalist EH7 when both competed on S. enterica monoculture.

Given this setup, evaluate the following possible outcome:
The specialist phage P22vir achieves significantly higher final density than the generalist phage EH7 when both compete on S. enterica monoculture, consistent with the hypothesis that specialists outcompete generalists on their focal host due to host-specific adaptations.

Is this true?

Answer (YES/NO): NO